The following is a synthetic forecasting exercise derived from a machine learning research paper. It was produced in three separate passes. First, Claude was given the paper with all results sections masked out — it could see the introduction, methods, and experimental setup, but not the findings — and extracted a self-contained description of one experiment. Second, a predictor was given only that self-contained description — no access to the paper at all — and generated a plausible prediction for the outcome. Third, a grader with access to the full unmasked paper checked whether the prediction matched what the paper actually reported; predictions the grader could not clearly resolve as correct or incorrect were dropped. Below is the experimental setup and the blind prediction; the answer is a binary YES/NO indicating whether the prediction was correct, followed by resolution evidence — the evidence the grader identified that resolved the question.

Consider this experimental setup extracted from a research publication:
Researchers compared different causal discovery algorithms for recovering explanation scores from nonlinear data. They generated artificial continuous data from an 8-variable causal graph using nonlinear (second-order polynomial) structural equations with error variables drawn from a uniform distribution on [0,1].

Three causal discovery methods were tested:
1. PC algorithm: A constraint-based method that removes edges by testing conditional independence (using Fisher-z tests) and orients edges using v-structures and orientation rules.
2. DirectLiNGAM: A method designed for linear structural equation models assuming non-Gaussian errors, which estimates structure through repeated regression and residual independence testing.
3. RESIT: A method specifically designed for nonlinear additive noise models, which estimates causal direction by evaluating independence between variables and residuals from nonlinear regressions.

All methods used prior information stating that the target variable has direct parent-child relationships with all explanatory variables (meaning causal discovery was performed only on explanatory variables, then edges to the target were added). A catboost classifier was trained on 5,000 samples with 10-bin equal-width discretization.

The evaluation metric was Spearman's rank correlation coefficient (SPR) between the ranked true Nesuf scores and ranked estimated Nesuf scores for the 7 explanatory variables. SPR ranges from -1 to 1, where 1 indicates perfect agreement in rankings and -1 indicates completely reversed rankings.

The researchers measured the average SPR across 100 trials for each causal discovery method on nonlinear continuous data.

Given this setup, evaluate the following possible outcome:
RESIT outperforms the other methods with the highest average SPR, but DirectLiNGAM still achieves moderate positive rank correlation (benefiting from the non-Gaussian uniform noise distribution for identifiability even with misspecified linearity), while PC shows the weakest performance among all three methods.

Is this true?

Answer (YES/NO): NO